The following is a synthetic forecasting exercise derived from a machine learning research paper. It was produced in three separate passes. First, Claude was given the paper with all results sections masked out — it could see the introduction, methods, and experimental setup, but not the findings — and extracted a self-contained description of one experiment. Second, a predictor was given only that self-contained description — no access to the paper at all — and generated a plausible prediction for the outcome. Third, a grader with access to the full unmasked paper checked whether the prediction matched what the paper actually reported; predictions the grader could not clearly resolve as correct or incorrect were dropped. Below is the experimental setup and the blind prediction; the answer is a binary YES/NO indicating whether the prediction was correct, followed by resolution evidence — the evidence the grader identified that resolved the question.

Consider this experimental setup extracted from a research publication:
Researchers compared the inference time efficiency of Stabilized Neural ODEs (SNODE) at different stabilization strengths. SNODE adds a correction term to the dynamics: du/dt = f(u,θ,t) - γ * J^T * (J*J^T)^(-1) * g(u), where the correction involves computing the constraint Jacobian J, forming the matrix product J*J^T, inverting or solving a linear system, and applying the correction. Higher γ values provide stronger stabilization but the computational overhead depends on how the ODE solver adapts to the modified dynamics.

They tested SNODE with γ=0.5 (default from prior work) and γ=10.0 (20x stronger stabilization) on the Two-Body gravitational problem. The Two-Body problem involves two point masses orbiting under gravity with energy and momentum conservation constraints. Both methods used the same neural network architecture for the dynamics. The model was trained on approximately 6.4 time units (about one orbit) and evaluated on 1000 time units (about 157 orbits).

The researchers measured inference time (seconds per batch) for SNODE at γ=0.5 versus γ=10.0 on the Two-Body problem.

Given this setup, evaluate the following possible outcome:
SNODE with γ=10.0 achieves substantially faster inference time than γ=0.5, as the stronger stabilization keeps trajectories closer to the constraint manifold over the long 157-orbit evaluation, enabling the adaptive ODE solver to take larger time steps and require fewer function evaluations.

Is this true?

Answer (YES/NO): NO